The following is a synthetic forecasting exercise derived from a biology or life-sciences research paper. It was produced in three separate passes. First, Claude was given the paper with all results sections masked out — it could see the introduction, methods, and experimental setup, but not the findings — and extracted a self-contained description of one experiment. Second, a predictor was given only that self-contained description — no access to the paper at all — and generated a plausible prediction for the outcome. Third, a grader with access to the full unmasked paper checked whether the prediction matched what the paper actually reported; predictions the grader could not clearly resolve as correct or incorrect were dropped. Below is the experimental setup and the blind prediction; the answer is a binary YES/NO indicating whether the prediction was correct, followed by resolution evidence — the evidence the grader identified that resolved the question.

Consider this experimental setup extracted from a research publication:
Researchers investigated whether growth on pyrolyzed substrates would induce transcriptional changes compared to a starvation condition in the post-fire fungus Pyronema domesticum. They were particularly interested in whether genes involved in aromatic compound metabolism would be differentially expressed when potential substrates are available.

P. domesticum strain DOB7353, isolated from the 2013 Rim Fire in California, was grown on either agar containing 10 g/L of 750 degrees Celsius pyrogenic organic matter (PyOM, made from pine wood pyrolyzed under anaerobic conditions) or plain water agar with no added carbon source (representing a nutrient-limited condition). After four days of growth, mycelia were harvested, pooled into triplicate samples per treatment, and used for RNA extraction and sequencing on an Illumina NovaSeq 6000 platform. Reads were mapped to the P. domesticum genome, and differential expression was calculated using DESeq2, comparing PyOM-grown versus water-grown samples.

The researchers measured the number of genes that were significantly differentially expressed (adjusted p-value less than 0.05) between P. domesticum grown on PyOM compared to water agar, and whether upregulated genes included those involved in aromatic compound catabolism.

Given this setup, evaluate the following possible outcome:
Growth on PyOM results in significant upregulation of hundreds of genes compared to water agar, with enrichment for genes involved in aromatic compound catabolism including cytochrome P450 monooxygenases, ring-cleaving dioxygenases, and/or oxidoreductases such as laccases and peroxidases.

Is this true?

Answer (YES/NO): YES